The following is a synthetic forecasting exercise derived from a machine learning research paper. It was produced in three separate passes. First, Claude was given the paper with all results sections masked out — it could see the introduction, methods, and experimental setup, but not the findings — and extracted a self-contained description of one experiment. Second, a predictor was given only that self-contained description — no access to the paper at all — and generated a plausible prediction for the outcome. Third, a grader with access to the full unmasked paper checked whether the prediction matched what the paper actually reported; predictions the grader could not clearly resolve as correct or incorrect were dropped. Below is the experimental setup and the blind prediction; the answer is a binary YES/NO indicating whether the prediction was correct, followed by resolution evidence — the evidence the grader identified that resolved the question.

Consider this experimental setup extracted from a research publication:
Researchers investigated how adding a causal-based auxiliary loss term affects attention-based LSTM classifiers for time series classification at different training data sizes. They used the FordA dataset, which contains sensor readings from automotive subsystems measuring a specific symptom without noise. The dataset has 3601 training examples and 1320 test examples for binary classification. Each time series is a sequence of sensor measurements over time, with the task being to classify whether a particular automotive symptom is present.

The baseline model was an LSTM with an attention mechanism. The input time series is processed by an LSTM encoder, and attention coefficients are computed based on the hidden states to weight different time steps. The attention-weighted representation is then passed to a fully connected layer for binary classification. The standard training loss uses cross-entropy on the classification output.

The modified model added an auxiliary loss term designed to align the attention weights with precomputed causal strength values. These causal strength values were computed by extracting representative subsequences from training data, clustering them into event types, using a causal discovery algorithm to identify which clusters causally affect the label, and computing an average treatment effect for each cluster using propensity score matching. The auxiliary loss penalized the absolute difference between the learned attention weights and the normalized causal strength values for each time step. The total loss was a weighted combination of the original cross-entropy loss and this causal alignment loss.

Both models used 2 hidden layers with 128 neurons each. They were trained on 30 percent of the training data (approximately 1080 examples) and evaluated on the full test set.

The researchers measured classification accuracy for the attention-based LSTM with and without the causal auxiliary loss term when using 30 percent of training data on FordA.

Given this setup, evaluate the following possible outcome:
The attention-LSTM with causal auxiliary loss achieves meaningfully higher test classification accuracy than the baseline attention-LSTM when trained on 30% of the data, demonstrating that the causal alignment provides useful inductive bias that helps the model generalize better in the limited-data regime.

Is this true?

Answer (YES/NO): NO